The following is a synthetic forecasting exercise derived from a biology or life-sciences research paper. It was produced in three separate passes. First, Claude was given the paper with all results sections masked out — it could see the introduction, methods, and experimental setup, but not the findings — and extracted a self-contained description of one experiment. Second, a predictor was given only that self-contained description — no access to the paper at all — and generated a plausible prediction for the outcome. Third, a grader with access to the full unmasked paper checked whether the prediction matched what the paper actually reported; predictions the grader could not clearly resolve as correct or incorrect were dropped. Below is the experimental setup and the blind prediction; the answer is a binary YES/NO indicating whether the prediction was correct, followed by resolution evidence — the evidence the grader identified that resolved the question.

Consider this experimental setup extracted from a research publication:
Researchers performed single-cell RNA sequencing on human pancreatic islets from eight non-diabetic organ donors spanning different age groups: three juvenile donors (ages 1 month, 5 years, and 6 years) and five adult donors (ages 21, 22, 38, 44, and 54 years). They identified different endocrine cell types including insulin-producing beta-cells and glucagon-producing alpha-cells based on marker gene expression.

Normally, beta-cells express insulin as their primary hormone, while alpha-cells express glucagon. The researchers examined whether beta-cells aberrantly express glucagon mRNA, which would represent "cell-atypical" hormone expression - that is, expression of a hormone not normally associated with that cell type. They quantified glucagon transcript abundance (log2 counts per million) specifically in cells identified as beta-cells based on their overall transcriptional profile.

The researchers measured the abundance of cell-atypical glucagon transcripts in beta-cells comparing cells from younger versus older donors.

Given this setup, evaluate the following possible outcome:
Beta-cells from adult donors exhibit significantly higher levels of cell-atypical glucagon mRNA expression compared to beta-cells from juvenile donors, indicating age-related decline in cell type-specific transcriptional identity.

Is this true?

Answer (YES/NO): YES